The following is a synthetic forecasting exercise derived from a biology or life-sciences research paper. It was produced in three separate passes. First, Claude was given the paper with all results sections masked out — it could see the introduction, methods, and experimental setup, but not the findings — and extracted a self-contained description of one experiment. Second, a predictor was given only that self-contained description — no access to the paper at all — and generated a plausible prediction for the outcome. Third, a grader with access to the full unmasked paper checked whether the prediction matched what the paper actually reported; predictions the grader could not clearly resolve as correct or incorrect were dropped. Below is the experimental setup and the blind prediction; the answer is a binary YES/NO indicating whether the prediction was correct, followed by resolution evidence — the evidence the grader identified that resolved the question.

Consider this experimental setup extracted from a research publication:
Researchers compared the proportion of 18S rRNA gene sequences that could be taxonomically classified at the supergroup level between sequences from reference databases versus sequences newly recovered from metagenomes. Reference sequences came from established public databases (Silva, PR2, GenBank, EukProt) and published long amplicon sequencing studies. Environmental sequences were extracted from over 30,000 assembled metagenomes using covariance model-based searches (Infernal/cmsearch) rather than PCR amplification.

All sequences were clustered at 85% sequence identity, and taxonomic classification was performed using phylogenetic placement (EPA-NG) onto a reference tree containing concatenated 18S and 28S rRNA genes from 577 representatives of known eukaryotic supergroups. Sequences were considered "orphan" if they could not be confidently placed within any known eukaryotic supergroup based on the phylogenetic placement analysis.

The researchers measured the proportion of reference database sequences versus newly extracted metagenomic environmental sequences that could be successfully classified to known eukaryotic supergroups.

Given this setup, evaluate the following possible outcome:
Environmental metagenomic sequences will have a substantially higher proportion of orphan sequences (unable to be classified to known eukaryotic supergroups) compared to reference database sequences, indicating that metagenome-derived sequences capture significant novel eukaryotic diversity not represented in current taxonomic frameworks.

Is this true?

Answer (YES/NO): YES